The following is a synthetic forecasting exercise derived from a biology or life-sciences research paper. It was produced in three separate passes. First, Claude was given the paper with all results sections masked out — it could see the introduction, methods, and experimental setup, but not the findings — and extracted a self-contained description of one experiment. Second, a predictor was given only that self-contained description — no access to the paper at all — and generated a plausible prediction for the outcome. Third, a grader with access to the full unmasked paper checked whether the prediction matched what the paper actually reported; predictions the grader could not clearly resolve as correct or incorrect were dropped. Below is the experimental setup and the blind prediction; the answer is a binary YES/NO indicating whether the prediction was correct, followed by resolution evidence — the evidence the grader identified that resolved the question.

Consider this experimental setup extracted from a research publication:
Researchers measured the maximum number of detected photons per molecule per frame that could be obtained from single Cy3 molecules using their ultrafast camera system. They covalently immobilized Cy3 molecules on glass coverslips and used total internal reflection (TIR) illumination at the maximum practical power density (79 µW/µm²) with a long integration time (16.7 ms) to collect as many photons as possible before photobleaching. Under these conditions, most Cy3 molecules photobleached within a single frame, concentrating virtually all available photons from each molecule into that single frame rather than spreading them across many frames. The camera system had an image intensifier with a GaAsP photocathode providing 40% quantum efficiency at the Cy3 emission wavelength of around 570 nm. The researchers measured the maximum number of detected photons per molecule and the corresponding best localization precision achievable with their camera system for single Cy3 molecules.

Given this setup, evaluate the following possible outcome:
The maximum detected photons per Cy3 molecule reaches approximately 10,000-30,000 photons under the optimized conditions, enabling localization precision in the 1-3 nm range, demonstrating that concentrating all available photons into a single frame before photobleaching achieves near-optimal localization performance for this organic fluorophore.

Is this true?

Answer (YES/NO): YES